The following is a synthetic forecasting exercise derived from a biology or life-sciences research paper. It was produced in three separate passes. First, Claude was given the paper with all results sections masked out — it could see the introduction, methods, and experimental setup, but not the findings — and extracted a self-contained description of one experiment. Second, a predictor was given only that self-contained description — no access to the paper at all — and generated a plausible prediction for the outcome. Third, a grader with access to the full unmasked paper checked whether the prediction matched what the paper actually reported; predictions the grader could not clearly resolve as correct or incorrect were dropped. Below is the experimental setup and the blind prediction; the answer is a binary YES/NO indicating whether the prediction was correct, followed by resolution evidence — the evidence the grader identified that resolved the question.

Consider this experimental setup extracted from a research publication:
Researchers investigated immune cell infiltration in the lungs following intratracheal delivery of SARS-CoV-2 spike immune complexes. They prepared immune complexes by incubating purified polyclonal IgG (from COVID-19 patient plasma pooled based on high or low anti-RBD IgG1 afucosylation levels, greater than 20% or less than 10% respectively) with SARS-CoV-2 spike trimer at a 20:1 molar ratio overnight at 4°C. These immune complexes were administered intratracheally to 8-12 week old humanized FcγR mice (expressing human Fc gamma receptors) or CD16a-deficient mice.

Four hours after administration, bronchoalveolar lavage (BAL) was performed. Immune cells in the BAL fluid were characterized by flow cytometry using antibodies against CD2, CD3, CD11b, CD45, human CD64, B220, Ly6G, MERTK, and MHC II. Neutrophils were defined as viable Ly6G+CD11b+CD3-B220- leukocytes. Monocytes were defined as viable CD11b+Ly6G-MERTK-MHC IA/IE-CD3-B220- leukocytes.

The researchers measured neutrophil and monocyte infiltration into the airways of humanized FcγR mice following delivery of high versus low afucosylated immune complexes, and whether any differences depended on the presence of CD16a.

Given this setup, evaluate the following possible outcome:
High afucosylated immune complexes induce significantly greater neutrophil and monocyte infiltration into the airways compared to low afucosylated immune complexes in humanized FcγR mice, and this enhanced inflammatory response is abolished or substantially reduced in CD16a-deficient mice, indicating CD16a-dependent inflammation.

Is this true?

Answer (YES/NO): YES